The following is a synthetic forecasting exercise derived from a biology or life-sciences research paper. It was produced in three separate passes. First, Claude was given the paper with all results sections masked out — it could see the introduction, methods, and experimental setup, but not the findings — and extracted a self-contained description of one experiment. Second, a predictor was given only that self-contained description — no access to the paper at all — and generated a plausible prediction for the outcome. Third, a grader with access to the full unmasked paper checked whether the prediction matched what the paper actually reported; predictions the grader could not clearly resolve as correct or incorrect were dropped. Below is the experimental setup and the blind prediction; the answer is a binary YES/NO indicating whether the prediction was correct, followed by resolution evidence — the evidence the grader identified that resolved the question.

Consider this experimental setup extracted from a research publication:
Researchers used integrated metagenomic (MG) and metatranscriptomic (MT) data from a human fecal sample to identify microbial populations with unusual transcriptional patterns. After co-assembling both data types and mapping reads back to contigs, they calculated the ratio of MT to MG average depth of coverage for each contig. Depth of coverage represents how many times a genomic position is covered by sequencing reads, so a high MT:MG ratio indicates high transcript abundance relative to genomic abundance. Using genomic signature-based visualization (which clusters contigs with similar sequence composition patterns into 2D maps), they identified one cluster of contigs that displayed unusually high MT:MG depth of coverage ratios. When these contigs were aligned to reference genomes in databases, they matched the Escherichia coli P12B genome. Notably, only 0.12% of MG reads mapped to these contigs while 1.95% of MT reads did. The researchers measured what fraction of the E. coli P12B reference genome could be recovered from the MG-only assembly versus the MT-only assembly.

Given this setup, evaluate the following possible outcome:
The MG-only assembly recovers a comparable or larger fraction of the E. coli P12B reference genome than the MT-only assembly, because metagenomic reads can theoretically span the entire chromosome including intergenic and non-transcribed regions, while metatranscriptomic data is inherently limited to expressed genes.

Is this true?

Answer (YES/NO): NO